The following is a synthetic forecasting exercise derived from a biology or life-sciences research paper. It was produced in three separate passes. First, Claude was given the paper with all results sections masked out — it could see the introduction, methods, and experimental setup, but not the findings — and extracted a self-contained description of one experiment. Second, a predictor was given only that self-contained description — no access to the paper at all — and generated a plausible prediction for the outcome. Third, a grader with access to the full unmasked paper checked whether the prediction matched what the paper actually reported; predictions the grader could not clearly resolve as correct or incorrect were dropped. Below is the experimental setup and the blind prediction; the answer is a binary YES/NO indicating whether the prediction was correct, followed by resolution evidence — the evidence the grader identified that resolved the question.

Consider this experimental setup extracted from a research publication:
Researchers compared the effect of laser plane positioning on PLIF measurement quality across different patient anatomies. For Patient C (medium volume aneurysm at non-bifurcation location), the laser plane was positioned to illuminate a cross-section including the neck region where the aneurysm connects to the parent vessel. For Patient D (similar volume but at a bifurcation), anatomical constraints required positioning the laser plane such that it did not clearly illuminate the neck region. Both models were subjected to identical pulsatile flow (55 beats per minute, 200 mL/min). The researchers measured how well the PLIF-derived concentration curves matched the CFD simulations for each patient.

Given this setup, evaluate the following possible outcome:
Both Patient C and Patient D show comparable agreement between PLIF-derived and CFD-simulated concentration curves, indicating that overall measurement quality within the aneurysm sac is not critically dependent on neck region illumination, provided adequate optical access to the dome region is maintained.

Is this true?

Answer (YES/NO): NO